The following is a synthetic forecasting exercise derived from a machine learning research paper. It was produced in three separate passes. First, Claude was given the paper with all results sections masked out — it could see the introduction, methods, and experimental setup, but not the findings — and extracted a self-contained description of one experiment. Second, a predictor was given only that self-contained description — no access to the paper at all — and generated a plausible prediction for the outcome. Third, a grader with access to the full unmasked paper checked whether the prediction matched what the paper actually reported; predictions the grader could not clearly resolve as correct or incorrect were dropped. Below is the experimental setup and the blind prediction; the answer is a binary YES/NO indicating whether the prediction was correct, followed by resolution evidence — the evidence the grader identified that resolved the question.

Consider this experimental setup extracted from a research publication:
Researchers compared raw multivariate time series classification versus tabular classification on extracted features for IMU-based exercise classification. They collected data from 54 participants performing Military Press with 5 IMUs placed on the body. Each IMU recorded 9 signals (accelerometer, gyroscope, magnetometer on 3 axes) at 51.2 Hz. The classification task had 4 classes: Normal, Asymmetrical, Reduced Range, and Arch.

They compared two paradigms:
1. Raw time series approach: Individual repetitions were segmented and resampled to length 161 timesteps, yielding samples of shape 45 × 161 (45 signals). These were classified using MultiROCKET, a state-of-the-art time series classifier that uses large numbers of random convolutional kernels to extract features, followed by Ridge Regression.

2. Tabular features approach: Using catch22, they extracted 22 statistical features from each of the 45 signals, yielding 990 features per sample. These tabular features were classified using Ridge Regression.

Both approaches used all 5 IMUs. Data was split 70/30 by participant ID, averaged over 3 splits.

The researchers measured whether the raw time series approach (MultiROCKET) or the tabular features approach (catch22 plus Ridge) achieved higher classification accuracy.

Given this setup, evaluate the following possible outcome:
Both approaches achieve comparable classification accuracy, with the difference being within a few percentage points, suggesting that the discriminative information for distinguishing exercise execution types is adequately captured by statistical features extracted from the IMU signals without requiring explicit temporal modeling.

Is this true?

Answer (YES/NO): NO